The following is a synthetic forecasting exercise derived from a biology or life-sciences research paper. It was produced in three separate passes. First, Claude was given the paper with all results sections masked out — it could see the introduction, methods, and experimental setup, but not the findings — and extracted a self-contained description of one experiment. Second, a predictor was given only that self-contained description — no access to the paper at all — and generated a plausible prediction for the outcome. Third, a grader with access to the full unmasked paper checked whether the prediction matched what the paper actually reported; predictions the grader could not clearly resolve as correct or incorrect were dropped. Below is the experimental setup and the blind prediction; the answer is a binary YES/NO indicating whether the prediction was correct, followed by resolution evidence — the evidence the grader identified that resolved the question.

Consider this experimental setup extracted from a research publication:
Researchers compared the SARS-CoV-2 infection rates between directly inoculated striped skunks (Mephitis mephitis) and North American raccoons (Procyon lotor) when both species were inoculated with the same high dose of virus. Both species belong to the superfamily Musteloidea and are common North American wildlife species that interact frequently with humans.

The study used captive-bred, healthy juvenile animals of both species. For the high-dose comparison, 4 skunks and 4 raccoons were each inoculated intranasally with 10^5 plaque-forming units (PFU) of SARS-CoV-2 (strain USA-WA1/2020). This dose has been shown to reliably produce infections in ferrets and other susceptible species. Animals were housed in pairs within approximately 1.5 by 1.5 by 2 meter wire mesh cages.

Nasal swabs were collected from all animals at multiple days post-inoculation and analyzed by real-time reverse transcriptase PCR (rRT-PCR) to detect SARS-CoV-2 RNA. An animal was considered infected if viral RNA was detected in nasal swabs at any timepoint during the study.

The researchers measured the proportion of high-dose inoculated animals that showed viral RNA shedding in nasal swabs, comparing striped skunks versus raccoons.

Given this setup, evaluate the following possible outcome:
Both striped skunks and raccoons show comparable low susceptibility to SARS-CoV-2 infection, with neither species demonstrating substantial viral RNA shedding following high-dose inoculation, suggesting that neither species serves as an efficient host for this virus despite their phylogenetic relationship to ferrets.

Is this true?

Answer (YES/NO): NO